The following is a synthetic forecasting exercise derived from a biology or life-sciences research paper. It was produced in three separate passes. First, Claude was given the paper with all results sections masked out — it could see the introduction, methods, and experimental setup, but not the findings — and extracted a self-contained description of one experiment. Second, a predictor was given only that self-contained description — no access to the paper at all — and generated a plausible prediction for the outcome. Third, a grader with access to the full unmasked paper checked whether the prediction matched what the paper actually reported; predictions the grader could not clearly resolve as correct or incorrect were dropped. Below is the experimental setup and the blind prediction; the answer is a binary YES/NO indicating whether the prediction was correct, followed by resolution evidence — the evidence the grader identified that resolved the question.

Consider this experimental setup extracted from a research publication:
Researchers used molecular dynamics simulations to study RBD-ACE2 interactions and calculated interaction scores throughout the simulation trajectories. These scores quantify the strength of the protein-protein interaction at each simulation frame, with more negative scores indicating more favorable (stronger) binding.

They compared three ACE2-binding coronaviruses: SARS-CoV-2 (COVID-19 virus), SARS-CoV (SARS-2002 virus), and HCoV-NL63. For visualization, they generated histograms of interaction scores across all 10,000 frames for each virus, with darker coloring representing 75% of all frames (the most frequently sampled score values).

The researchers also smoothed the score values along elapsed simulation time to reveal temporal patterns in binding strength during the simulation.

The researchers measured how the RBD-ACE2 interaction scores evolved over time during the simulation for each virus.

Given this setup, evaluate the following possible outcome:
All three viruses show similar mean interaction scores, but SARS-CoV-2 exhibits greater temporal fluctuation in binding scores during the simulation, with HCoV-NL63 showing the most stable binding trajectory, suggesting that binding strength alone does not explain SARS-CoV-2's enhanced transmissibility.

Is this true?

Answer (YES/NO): NO